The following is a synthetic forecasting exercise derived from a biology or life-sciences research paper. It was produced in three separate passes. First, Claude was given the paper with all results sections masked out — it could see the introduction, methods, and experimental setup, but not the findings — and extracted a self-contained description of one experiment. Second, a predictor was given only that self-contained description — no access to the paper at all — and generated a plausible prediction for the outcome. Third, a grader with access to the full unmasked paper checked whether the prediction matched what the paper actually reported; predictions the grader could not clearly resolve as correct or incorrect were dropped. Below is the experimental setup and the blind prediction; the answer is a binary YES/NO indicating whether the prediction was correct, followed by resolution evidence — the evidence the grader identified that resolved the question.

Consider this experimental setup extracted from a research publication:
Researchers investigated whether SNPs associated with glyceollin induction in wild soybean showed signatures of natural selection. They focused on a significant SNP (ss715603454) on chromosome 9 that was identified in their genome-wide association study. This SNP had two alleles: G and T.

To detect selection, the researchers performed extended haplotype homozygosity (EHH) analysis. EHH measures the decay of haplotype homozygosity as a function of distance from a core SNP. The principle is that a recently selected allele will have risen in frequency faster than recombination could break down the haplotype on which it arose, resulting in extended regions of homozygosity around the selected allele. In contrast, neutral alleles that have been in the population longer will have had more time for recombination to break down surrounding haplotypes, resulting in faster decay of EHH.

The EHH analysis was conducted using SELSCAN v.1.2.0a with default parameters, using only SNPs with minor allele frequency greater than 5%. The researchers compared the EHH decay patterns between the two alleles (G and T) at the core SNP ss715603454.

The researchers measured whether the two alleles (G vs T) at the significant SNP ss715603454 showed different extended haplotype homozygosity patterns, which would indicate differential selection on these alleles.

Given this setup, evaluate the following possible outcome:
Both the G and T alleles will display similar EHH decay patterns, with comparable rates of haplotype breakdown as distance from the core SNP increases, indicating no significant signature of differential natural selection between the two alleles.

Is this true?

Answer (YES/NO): NO